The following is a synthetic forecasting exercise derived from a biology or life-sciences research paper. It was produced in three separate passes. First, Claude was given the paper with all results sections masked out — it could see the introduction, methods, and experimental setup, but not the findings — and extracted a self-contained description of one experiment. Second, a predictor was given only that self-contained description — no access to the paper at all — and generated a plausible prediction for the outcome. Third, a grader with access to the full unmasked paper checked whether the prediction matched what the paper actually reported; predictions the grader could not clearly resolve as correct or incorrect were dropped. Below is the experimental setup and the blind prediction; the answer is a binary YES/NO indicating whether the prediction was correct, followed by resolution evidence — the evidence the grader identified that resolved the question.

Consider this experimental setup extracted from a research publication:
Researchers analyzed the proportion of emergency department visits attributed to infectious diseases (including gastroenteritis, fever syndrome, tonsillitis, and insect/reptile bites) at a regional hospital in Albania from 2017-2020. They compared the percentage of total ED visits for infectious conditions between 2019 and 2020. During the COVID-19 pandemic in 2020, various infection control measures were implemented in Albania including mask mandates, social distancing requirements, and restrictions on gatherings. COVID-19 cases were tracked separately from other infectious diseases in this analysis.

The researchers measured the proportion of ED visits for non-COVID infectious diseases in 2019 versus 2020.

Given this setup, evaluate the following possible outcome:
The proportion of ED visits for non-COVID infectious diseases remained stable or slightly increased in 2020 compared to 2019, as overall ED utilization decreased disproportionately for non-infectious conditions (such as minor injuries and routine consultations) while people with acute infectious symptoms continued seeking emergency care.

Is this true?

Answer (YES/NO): NO